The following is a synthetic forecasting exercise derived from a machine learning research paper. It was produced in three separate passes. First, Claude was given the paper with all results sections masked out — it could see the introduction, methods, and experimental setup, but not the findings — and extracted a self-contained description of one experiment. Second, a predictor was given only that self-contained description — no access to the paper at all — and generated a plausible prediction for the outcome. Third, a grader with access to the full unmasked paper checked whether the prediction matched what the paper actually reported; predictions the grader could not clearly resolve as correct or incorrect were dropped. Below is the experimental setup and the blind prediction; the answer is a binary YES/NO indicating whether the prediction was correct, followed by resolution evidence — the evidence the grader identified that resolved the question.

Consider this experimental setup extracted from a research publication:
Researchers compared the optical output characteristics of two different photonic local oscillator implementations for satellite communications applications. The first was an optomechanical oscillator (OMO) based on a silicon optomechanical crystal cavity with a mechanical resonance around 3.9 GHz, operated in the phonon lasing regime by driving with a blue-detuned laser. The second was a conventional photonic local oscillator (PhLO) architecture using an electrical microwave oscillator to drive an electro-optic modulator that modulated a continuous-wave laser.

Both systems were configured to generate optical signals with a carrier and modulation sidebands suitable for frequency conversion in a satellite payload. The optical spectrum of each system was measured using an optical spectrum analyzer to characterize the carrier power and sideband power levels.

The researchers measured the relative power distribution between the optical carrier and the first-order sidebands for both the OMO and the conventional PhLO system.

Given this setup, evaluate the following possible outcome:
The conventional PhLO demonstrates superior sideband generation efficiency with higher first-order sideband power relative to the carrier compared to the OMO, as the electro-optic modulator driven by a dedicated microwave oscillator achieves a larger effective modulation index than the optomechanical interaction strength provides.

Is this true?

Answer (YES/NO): YES